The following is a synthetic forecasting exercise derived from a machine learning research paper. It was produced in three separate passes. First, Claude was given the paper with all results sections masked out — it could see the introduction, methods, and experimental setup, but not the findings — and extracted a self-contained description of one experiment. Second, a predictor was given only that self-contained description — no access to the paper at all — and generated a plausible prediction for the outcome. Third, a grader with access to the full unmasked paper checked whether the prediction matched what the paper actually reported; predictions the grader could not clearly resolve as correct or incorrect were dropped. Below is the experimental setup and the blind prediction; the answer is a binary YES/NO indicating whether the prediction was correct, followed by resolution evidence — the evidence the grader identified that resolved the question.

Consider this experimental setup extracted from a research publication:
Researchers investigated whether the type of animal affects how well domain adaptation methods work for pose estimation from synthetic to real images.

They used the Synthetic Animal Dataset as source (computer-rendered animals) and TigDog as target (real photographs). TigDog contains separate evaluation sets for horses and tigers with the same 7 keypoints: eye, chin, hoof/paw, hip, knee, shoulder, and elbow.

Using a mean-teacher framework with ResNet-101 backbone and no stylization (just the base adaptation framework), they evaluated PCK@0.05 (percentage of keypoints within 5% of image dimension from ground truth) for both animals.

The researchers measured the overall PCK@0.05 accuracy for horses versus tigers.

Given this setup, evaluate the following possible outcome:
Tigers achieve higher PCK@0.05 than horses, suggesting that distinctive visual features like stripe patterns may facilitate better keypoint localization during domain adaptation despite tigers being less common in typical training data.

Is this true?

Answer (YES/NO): NO